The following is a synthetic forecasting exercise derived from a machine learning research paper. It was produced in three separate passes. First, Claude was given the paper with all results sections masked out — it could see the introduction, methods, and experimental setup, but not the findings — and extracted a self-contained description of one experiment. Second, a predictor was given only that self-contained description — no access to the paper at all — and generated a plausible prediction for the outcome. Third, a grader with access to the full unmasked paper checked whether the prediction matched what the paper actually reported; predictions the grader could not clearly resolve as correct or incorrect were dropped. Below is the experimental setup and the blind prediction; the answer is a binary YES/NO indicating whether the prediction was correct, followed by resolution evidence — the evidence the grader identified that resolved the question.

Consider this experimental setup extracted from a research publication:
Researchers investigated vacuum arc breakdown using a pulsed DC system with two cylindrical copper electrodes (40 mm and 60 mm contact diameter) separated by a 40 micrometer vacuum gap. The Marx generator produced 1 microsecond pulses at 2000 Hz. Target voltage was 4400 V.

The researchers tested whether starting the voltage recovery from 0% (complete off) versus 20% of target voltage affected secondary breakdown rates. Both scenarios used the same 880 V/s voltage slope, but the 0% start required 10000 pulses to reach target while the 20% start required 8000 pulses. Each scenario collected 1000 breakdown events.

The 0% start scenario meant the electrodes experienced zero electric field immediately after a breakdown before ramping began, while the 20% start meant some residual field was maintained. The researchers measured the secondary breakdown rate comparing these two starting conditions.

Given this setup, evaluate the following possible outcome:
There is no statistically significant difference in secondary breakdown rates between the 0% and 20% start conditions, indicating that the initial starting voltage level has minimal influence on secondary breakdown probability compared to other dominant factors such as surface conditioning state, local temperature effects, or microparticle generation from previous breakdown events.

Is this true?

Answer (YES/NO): YES